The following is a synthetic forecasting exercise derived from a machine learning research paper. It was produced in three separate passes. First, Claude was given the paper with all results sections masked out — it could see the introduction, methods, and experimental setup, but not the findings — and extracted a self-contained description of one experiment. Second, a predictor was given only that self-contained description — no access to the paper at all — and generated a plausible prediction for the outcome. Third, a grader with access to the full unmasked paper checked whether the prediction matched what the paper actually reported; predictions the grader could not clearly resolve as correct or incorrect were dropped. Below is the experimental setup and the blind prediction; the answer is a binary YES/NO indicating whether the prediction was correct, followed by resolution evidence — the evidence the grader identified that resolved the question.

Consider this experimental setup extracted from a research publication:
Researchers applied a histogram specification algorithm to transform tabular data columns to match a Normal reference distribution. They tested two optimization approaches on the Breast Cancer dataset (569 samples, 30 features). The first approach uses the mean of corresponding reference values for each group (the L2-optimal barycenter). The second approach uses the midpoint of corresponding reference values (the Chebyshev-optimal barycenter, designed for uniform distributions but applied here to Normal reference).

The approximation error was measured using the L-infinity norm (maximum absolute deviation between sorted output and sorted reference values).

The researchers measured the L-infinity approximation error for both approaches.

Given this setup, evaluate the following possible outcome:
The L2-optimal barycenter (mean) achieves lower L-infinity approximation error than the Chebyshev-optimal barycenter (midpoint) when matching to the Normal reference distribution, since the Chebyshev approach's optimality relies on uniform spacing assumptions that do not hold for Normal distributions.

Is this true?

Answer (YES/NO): NO